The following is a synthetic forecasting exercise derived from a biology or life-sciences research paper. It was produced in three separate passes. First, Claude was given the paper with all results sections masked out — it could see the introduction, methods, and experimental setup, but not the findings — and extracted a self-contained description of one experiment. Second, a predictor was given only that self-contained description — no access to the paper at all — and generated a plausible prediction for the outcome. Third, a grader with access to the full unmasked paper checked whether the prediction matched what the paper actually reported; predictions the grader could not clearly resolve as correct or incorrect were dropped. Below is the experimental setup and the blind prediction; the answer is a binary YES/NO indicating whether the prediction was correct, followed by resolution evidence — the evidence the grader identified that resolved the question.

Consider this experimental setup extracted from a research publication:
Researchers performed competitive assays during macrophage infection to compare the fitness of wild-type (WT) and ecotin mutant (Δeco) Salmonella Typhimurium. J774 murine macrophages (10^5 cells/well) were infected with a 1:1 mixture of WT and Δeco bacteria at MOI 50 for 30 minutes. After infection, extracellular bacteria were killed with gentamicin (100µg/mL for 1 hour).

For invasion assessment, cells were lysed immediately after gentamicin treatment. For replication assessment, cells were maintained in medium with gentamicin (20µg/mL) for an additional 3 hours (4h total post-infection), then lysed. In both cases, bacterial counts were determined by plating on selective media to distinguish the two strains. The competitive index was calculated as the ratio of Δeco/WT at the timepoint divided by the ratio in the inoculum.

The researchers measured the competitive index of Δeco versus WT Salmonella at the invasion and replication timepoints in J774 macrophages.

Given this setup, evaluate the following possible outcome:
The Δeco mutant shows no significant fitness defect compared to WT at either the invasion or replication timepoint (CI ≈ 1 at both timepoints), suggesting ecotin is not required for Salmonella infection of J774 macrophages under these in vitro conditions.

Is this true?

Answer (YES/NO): NO